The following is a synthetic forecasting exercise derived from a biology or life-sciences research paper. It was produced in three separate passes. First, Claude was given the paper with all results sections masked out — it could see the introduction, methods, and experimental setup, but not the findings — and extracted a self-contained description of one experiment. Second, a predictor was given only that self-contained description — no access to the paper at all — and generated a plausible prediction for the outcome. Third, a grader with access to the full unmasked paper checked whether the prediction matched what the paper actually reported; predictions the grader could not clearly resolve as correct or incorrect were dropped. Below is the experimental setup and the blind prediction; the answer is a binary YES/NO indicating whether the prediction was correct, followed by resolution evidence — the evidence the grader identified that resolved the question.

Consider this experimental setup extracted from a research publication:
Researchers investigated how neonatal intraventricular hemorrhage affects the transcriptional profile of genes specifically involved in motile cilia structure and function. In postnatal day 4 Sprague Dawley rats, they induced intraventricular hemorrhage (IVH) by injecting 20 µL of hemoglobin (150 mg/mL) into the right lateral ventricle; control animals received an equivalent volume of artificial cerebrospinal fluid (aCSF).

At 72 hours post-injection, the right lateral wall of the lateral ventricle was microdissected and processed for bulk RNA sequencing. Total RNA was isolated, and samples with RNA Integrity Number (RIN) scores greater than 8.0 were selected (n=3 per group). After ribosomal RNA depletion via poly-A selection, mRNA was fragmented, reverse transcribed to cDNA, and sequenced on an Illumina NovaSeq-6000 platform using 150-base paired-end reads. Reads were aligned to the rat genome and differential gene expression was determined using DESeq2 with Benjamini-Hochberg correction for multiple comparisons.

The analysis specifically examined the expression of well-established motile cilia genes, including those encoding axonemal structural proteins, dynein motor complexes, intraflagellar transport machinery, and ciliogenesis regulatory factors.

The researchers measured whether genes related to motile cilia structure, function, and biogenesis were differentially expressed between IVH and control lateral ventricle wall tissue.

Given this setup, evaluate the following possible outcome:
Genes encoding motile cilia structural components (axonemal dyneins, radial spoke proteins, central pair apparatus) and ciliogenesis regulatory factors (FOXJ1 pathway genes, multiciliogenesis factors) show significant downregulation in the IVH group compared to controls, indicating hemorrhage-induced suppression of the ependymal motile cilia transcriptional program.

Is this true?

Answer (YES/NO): NO